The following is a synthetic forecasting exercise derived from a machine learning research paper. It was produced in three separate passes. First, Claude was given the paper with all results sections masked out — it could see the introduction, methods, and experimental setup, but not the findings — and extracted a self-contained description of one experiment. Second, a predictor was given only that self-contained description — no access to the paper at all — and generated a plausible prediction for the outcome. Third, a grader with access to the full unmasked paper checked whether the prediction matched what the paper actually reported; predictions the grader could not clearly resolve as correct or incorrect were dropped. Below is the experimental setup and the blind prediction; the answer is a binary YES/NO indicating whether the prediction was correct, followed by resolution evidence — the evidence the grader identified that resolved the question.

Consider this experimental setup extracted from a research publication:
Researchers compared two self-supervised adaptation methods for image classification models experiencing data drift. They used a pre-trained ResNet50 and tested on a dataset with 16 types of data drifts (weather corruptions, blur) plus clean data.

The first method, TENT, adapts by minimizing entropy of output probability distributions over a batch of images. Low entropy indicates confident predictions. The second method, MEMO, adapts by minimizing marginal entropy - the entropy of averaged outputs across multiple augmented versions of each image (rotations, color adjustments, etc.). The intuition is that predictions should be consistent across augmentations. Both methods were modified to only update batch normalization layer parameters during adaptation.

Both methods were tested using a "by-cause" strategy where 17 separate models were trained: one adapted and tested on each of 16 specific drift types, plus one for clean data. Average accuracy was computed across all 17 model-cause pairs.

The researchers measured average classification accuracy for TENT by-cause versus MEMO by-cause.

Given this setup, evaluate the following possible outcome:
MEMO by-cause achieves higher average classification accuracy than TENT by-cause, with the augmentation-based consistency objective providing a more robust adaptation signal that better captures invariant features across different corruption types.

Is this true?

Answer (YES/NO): NO